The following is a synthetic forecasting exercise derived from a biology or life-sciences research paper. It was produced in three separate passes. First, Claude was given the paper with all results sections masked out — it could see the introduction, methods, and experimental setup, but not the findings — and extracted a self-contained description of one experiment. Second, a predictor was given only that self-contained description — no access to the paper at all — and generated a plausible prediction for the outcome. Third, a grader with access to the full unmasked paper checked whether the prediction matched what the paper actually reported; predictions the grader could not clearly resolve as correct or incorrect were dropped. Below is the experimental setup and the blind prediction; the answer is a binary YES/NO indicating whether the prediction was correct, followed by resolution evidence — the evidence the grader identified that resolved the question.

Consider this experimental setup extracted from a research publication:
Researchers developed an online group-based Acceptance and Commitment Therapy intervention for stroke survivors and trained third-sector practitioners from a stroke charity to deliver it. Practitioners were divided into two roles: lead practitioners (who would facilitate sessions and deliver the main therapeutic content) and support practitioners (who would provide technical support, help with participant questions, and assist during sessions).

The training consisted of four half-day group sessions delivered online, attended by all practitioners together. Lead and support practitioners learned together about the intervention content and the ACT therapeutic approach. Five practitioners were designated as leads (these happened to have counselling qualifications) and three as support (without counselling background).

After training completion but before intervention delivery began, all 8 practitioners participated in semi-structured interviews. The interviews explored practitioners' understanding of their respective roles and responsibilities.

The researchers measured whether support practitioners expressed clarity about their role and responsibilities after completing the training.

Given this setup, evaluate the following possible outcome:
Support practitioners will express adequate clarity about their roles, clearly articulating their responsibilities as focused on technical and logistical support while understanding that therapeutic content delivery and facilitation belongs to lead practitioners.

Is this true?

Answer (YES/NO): NO